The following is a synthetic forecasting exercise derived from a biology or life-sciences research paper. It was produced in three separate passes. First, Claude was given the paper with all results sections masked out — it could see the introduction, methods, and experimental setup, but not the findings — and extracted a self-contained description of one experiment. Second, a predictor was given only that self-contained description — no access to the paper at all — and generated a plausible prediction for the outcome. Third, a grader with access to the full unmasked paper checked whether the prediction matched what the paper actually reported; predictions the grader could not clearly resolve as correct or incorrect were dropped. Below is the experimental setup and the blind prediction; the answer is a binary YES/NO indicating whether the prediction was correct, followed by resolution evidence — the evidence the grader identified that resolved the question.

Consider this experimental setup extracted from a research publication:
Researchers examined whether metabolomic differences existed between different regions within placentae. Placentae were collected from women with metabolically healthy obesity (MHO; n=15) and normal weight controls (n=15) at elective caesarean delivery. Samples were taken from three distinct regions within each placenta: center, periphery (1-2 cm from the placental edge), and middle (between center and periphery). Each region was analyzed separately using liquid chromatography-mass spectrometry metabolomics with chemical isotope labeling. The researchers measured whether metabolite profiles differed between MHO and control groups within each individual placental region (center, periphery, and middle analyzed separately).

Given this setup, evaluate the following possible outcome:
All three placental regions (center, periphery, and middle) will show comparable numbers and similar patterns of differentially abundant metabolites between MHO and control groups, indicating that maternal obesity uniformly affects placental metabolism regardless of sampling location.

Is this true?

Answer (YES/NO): NO